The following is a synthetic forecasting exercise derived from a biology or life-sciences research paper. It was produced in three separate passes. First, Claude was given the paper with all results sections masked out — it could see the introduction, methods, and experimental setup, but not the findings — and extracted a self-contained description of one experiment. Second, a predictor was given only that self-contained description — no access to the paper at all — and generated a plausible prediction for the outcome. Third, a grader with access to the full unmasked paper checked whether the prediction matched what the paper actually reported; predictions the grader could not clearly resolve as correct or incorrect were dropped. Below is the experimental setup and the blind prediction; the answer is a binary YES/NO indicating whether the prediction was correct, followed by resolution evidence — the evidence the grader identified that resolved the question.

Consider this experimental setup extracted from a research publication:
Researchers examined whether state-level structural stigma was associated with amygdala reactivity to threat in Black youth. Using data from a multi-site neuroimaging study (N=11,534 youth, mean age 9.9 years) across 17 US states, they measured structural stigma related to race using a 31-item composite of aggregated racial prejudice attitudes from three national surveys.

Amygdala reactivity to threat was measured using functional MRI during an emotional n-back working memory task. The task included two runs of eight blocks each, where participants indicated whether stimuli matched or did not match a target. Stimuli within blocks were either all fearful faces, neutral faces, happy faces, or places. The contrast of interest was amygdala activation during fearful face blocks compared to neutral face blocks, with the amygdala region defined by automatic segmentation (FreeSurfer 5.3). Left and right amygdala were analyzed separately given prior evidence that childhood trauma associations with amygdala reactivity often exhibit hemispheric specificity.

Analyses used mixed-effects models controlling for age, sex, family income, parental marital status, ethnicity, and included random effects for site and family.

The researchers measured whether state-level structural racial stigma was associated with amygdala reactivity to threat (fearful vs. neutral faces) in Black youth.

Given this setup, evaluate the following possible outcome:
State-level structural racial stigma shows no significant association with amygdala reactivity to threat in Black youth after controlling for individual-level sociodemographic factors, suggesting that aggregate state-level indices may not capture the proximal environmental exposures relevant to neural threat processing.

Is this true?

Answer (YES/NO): YES